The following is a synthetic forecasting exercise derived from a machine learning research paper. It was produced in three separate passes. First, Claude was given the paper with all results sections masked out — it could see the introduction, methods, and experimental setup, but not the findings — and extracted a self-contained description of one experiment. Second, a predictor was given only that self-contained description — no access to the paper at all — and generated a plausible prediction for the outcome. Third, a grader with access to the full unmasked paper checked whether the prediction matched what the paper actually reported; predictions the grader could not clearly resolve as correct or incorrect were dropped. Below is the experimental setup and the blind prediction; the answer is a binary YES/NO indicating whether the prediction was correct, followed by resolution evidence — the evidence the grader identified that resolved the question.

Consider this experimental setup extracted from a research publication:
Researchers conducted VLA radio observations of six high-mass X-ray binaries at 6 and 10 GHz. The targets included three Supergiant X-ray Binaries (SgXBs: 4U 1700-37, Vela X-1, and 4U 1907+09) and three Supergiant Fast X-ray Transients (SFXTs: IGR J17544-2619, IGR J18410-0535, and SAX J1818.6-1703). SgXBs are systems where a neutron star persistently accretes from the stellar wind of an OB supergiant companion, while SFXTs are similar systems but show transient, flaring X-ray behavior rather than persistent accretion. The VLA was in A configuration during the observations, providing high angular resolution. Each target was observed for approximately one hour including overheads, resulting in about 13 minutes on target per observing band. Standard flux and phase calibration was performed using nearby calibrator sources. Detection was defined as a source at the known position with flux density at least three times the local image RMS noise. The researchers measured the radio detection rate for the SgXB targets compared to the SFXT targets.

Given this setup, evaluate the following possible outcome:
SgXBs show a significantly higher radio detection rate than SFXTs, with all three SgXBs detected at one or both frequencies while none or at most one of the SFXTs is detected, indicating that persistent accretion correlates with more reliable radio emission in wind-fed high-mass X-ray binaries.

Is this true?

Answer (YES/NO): NO